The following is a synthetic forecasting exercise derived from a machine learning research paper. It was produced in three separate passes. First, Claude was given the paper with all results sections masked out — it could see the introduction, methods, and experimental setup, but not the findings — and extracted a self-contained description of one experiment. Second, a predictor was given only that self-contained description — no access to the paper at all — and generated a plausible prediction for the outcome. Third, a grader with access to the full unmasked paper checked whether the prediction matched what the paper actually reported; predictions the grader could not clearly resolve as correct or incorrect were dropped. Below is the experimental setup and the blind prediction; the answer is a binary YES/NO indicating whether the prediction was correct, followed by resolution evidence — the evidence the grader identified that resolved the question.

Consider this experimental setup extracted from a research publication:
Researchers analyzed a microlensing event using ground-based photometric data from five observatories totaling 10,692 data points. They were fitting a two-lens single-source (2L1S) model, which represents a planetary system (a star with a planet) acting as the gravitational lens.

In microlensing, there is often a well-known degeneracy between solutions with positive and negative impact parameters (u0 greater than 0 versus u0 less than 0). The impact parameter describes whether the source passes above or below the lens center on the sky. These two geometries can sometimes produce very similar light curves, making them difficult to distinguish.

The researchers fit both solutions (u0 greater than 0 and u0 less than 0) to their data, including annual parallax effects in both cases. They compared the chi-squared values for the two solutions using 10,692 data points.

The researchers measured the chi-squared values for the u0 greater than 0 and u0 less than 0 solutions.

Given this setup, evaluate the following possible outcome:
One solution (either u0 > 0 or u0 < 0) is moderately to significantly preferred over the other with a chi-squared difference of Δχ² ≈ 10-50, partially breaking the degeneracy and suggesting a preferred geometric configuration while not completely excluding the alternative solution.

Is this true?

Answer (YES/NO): NO